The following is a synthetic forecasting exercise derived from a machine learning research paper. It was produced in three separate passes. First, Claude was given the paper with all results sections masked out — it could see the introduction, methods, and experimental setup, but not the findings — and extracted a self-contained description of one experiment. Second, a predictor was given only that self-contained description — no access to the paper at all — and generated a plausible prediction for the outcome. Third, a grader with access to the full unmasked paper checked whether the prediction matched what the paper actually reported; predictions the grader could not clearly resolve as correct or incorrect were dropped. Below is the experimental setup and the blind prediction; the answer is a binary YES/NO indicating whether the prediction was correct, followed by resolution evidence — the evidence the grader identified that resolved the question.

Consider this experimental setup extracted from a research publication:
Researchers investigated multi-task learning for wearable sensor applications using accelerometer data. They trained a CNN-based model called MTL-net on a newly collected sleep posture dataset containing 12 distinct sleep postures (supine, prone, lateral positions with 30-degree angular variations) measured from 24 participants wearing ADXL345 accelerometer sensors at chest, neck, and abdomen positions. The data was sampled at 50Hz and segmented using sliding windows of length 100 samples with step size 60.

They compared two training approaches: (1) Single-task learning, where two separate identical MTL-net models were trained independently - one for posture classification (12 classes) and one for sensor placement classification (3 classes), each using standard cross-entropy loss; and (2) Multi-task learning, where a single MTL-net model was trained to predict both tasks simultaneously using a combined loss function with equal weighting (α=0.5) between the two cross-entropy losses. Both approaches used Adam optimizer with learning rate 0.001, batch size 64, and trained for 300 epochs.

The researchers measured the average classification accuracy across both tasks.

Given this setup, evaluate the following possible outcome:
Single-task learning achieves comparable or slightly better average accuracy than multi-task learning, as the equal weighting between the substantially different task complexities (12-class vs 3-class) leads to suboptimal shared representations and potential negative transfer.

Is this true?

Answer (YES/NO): NO